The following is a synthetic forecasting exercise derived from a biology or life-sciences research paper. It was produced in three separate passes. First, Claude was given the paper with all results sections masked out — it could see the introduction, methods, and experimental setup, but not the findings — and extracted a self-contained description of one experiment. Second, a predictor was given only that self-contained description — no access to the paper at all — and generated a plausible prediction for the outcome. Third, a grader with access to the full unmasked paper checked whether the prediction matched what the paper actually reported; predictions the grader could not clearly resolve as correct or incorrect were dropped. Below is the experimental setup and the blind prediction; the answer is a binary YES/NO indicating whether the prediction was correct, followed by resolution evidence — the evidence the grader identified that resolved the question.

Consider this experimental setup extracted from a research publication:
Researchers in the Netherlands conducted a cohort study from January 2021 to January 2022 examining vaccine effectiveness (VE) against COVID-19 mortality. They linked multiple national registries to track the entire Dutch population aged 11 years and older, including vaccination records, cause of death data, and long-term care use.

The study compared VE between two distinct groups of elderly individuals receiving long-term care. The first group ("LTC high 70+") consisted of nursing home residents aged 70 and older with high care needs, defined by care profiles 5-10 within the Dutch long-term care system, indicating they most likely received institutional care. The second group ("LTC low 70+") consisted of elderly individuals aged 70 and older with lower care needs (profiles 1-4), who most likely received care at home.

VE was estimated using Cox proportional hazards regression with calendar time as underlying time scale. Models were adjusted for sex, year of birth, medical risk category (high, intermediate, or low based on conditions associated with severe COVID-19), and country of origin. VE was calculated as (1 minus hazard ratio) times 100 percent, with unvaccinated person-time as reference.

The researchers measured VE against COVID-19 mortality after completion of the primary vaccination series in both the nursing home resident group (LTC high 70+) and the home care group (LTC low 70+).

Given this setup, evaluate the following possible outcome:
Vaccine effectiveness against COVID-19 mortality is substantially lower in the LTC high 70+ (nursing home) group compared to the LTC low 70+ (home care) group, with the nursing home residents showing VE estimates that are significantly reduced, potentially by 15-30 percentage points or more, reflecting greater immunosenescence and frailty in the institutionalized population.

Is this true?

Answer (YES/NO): YES